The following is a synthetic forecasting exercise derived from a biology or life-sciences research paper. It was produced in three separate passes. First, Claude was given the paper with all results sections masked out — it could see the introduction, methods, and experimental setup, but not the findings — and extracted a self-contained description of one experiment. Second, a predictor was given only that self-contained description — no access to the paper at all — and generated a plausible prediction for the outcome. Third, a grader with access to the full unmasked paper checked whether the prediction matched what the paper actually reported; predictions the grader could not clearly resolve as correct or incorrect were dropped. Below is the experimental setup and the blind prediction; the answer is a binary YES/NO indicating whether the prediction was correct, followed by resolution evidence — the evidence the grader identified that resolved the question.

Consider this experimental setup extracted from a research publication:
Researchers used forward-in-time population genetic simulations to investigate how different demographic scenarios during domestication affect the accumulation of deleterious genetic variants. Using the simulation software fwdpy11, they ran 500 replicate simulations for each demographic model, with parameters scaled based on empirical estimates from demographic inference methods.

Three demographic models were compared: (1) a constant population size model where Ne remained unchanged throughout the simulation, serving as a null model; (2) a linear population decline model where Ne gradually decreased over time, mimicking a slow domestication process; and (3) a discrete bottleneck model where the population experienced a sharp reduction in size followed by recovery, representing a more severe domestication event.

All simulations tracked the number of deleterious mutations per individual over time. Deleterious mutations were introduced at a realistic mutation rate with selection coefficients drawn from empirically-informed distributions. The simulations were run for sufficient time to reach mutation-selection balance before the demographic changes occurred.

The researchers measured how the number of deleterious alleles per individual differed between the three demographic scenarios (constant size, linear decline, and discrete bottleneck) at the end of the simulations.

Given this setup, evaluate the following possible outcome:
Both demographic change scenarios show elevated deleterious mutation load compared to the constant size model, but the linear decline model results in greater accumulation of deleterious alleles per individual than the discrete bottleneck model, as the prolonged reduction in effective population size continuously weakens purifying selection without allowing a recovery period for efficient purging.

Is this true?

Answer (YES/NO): NO